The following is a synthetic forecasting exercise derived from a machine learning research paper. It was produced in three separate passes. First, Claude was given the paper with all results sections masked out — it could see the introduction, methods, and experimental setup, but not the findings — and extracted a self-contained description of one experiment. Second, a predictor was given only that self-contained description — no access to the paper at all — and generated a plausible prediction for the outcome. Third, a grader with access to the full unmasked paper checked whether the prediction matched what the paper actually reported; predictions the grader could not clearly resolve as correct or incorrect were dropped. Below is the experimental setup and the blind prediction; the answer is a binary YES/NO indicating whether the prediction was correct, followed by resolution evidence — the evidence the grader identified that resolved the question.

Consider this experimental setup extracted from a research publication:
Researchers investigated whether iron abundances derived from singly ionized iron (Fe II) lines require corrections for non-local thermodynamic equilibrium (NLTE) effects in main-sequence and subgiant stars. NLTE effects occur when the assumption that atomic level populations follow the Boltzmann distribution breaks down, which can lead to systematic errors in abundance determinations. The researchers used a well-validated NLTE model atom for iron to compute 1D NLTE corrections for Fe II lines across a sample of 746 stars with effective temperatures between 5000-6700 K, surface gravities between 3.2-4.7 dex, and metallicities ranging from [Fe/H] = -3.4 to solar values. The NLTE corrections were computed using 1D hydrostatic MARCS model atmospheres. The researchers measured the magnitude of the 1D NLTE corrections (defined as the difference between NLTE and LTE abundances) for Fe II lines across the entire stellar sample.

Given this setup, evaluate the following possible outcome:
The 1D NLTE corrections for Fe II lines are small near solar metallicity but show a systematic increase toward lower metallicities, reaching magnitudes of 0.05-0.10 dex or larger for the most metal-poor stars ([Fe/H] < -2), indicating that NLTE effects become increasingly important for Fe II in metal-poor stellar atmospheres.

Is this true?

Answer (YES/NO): NO